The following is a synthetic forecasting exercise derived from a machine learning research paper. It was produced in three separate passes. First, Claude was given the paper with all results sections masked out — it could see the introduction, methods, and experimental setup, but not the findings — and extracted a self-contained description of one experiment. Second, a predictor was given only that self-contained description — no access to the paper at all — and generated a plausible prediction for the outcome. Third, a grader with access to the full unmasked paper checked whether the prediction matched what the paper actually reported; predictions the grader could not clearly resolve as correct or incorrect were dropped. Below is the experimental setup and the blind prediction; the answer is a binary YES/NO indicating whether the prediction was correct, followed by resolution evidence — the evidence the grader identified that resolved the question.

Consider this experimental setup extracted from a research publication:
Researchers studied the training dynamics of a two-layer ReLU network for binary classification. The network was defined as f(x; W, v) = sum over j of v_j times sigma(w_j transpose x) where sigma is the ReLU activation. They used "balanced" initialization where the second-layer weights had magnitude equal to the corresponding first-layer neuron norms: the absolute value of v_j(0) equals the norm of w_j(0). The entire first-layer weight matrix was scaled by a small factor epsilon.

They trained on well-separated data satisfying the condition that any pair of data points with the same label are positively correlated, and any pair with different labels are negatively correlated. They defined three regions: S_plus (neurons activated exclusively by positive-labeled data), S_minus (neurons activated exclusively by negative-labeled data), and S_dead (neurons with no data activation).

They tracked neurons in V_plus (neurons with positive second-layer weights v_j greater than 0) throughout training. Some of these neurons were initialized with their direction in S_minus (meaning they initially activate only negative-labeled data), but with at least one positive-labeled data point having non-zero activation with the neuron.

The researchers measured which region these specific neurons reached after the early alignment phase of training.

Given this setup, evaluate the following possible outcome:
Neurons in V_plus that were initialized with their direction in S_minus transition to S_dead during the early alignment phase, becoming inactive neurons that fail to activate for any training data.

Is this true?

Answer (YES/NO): NO